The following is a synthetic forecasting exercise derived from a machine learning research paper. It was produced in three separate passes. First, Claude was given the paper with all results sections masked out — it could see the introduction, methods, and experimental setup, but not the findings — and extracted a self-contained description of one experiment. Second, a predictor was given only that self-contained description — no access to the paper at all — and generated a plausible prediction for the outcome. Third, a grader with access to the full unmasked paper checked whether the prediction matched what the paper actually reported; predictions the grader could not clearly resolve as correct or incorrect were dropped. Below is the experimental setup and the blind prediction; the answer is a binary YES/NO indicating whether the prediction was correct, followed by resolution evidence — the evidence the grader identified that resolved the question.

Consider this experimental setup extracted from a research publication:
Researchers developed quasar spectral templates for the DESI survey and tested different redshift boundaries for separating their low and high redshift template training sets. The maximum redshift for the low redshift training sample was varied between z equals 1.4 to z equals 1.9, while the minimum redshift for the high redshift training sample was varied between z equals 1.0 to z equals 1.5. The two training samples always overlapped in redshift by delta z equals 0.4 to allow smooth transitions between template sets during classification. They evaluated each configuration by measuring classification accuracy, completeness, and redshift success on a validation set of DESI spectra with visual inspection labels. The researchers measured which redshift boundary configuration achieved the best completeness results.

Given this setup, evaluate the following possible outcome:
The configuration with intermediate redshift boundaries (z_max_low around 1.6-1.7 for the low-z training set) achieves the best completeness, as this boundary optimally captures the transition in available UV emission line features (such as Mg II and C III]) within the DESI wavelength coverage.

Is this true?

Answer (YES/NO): YES